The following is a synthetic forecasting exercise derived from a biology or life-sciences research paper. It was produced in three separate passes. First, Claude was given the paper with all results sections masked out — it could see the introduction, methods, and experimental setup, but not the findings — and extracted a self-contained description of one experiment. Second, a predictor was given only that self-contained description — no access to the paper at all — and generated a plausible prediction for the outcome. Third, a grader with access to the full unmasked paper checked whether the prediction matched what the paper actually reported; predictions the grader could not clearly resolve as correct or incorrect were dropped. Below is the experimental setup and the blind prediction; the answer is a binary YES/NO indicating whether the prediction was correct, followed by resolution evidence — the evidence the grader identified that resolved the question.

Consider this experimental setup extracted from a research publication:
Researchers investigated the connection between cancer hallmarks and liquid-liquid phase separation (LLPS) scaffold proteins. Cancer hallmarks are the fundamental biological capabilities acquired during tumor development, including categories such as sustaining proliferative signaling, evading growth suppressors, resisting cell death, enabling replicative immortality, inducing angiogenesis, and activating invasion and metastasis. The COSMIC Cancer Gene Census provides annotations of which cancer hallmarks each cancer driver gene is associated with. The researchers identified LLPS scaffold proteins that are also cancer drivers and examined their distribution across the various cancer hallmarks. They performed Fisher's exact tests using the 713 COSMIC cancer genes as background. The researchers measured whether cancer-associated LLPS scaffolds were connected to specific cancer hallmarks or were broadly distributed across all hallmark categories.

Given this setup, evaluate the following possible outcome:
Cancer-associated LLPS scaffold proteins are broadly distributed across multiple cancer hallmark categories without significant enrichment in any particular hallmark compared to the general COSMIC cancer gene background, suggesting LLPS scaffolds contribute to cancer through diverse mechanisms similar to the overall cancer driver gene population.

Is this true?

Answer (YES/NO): NO